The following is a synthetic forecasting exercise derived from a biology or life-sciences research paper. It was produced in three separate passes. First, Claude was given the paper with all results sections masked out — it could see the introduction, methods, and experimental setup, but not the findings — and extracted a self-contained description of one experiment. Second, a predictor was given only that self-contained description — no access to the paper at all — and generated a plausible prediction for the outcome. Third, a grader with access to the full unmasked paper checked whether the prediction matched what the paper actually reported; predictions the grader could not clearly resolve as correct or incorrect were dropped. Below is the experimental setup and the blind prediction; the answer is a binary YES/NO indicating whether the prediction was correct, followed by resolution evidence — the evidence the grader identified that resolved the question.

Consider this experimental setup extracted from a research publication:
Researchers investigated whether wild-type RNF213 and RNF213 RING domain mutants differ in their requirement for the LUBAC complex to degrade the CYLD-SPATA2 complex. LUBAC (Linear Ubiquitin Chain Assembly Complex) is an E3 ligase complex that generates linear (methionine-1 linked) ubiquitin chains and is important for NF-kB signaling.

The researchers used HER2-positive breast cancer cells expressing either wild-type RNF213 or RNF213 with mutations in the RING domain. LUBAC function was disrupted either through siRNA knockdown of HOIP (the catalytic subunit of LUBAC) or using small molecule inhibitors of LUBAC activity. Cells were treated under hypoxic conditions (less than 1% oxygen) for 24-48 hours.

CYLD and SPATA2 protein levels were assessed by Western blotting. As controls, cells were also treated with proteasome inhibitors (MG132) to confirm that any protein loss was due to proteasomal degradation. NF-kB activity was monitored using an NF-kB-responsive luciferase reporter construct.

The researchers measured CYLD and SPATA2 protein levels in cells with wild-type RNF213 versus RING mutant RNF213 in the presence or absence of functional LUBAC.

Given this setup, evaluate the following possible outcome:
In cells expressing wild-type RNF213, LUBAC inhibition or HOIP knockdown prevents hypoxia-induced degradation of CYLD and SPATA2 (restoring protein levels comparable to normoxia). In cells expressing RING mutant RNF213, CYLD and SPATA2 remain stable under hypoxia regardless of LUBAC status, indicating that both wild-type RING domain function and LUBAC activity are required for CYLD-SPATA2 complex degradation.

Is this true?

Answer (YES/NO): NO